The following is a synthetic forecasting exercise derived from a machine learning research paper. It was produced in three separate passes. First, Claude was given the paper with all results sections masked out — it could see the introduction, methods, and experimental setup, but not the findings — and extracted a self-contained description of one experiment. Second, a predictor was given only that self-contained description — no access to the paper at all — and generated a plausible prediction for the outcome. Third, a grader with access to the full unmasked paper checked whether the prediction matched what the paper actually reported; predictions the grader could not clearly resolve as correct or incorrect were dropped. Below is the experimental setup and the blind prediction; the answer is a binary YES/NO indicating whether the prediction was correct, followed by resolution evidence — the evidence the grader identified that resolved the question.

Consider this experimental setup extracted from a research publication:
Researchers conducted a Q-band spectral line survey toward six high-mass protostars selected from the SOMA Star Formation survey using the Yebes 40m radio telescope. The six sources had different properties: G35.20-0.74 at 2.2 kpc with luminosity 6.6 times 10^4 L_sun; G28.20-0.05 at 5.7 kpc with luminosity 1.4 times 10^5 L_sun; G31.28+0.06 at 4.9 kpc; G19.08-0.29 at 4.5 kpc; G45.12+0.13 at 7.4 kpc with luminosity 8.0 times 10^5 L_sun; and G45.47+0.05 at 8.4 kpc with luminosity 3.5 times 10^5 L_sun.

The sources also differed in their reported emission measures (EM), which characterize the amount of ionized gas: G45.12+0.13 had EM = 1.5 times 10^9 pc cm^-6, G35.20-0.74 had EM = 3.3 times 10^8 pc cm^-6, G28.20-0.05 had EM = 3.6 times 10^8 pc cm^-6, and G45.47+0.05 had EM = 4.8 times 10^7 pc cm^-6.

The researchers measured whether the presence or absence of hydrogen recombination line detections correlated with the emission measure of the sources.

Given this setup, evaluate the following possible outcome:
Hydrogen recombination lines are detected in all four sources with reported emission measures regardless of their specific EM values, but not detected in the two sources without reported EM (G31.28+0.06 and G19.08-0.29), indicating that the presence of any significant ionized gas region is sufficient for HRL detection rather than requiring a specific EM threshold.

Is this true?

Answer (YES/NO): NO